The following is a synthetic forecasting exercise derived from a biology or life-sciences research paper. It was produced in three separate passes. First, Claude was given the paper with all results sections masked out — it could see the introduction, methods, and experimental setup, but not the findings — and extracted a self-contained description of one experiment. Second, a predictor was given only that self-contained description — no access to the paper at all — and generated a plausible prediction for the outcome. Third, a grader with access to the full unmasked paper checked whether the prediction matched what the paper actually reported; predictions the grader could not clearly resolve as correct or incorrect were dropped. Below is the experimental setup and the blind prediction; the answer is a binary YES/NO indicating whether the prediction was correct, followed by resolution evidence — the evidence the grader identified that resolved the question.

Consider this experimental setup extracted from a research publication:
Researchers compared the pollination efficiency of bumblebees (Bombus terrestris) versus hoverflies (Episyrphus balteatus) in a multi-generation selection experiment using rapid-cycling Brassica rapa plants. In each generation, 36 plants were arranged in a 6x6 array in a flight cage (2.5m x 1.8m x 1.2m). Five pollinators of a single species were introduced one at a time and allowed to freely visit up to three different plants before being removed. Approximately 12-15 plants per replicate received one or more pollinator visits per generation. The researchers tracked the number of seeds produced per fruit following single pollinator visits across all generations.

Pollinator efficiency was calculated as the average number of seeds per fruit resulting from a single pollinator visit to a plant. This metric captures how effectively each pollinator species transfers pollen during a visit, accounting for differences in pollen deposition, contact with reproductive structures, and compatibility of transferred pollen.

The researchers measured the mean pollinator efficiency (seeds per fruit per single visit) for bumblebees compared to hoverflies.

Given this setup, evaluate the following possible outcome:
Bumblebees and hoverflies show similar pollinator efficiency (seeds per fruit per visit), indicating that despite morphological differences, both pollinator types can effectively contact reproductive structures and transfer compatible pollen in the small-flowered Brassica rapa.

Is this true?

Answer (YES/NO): NO